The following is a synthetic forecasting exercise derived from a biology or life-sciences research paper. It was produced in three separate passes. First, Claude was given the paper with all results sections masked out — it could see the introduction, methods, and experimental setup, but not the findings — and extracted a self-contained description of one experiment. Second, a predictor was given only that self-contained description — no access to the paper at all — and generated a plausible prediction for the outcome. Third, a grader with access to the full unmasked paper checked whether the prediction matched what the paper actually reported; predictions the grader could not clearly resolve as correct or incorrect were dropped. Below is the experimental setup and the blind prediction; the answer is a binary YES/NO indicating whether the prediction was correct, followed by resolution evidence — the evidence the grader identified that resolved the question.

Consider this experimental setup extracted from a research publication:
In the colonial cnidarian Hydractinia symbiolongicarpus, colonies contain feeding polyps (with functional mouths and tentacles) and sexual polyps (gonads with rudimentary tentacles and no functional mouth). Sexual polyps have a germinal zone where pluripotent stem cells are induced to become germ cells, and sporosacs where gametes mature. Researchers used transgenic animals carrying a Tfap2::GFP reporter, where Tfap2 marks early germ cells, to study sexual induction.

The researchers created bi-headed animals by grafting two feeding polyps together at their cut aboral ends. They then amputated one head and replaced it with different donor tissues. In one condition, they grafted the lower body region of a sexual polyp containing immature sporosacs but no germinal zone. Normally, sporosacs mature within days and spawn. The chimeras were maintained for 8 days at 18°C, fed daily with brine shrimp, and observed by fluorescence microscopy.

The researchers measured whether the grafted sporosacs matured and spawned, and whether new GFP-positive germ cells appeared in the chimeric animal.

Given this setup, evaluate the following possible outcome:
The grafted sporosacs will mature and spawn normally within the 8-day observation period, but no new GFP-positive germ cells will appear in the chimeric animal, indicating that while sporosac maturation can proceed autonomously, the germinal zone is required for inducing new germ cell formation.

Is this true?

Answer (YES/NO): NO